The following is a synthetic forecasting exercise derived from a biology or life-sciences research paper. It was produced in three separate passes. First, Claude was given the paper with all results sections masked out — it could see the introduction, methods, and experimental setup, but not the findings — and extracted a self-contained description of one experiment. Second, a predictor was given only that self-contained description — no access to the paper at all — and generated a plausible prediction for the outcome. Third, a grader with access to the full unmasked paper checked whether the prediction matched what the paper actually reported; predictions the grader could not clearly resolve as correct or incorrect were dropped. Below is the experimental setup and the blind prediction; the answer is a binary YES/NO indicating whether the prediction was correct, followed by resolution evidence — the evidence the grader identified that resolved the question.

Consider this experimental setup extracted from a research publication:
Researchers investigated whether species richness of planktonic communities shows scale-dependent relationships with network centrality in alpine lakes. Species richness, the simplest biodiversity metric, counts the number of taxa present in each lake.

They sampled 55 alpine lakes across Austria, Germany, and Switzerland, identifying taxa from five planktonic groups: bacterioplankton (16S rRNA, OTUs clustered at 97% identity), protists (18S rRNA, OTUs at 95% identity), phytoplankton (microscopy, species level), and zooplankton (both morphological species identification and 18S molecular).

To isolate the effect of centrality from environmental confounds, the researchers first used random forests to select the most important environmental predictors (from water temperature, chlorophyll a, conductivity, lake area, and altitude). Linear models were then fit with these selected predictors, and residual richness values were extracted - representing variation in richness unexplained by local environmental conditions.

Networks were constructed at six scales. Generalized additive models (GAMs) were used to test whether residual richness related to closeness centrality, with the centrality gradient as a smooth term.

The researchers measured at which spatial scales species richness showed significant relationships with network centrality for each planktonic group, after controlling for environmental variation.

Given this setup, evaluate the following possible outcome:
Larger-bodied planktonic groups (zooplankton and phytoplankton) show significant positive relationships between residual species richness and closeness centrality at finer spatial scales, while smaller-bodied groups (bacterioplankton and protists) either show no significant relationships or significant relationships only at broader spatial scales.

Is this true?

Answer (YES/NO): NO